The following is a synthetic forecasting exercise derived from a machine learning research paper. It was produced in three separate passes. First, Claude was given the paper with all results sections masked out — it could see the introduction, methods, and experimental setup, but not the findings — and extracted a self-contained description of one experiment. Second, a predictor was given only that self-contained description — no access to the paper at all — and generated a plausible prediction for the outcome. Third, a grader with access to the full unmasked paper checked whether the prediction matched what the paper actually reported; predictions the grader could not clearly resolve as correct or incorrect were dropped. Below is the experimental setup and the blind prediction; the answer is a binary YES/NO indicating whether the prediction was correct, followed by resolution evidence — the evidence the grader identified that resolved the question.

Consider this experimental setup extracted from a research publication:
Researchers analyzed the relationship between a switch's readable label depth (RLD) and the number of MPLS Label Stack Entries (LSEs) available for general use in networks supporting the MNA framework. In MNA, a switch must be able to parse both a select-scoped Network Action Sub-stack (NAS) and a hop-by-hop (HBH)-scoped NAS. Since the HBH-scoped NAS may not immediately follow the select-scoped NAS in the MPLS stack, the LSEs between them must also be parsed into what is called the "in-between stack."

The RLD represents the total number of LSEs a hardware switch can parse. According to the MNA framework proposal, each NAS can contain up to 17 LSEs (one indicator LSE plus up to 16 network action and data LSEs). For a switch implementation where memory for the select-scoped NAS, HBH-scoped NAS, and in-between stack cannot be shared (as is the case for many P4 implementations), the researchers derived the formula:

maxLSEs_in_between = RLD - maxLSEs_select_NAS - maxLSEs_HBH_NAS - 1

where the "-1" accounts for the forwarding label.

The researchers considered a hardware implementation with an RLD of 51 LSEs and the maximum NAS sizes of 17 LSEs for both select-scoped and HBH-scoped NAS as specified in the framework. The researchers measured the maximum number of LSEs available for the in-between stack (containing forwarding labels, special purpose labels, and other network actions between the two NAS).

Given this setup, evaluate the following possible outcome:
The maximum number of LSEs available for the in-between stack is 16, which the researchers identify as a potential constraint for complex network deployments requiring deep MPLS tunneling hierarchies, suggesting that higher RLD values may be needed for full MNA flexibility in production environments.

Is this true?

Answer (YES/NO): NO